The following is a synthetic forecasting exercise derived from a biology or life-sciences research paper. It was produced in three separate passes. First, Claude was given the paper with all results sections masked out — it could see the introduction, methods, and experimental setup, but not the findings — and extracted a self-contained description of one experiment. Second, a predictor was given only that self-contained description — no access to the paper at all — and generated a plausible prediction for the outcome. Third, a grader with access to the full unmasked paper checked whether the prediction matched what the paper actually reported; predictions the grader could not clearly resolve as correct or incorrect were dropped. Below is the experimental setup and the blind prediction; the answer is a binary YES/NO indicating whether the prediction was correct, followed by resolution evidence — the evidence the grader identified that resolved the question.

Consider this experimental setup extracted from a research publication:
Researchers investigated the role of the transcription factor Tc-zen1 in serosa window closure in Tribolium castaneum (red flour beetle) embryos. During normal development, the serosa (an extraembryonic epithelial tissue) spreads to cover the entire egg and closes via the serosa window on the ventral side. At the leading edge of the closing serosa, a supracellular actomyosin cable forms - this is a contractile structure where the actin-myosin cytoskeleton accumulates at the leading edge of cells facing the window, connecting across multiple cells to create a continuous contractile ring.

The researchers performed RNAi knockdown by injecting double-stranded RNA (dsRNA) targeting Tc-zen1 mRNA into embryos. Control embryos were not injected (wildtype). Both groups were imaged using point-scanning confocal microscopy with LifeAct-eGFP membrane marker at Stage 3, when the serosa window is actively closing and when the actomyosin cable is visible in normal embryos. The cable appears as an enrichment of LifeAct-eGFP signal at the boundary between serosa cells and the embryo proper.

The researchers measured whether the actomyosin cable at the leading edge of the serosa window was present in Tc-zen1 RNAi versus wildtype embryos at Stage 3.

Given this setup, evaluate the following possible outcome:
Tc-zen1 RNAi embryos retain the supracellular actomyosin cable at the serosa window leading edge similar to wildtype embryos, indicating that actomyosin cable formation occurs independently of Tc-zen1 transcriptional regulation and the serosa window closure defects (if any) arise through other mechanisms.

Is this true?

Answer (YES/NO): NO